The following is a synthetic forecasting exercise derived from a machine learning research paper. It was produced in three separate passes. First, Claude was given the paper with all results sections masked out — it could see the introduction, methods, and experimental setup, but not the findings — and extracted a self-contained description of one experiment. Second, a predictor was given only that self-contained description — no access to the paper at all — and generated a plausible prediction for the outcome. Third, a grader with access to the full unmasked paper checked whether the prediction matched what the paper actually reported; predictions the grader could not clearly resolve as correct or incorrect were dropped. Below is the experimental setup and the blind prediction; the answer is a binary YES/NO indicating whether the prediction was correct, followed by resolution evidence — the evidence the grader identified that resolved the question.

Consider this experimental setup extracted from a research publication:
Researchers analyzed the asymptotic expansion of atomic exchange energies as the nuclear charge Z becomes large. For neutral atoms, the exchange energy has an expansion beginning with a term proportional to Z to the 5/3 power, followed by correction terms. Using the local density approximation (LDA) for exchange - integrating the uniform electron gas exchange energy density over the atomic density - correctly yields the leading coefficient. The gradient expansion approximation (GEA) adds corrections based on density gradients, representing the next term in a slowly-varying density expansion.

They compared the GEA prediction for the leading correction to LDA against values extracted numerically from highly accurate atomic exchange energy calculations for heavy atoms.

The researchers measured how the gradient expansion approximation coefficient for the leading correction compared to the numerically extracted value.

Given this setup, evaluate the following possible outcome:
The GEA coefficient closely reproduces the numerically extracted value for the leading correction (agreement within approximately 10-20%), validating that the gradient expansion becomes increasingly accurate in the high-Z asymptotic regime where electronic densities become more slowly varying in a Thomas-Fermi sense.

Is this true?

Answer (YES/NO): NO